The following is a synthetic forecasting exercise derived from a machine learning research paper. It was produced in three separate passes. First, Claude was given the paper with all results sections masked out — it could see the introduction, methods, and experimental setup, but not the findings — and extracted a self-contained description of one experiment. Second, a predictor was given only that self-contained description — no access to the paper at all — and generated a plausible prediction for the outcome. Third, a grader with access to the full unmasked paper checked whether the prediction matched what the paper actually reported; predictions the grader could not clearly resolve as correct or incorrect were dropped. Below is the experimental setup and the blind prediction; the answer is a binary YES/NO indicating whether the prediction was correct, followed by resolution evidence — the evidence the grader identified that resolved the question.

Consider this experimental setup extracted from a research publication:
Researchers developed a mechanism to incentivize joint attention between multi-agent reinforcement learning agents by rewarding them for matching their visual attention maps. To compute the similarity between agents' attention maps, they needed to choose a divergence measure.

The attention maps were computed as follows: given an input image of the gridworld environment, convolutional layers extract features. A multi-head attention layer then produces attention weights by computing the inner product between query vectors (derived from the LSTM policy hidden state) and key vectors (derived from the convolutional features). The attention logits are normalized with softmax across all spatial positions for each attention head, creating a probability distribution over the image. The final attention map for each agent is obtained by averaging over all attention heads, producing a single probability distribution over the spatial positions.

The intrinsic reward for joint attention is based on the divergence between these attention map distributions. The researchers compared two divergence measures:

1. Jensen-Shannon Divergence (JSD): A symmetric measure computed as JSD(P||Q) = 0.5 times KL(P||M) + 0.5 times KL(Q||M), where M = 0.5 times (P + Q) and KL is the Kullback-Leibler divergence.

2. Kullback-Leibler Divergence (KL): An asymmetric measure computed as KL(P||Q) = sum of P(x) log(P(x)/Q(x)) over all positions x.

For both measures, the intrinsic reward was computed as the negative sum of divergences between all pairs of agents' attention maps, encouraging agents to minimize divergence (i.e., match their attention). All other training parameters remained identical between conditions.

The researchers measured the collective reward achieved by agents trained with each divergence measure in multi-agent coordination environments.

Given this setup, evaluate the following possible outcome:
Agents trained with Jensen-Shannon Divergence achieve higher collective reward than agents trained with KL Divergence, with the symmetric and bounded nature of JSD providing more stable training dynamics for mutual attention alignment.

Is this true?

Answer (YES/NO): NO